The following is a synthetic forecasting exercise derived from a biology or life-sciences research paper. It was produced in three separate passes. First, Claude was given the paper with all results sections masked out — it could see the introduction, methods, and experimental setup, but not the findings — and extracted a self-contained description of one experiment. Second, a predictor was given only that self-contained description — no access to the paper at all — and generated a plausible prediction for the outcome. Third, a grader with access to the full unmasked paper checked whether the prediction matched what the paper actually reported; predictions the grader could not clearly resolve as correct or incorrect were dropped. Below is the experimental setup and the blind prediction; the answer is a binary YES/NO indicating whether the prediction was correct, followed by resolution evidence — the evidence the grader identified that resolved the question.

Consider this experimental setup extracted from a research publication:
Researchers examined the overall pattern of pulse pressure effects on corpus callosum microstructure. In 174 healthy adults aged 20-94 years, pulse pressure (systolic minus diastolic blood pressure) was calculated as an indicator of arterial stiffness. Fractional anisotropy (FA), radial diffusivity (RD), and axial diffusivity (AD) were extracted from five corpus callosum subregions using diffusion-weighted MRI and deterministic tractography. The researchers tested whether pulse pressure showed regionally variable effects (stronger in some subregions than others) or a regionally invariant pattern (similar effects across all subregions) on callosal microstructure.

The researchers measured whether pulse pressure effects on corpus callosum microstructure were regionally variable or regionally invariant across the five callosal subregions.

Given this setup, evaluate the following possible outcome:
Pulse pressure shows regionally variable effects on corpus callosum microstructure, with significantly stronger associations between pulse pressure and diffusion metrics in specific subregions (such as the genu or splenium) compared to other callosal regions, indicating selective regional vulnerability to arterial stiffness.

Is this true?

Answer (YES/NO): NO